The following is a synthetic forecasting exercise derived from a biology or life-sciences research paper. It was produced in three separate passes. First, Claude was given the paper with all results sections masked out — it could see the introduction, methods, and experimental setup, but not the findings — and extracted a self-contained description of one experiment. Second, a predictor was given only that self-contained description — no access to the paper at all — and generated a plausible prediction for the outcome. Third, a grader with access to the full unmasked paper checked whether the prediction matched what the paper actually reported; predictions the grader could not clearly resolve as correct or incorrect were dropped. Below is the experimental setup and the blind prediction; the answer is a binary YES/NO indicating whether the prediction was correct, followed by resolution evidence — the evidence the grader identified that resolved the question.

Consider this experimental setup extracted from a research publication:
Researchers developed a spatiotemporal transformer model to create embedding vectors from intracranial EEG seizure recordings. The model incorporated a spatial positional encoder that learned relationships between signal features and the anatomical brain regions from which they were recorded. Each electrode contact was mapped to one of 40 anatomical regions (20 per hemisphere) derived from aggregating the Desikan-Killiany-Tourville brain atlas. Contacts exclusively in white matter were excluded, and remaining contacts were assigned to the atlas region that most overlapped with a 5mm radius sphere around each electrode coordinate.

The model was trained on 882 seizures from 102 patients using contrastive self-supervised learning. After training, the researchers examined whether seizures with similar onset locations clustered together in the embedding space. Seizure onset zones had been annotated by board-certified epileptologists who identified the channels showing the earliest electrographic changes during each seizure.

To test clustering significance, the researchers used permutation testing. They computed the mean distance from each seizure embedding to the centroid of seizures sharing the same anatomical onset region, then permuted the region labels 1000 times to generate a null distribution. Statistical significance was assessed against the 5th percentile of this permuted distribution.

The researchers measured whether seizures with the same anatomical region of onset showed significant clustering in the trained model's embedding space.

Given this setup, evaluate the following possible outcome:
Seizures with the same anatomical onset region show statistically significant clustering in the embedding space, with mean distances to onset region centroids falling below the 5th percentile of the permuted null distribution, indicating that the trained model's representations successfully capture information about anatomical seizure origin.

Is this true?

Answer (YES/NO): YES